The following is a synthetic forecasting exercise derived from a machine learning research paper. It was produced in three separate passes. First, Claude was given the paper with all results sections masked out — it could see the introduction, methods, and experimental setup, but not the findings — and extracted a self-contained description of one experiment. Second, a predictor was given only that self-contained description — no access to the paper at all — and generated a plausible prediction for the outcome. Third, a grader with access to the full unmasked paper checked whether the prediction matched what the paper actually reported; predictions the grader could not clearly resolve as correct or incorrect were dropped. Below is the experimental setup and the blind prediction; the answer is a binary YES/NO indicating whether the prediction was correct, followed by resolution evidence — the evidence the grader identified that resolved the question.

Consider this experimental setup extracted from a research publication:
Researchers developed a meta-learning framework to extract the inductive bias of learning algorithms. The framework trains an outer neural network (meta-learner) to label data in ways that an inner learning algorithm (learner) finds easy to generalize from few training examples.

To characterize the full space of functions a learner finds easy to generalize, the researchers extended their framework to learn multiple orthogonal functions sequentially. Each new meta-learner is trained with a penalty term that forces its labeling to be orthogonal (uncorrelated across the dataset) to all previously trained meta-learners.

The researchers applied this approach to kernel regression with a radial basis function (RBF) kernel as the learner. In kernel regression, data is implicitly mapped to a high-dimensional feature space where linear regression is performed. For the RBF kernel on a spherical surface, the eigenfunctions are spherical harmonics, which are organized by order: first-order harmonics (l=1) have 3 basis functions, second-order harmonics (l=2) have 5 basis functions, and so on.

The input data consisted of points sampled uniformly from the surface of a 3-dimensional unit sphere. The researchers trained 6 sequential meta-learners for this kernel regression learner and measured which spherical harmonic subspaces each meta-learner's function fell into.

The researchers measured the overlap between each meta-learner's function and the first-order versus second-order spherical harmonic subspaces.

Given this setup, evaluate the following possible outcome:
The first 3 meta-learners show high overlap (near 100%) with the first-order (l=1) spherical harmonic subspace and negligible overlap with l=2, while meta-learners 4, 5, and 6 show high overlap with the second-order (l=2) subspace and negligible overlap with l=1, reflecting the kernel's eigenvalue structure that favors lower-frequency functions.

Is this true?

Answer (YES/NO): YES